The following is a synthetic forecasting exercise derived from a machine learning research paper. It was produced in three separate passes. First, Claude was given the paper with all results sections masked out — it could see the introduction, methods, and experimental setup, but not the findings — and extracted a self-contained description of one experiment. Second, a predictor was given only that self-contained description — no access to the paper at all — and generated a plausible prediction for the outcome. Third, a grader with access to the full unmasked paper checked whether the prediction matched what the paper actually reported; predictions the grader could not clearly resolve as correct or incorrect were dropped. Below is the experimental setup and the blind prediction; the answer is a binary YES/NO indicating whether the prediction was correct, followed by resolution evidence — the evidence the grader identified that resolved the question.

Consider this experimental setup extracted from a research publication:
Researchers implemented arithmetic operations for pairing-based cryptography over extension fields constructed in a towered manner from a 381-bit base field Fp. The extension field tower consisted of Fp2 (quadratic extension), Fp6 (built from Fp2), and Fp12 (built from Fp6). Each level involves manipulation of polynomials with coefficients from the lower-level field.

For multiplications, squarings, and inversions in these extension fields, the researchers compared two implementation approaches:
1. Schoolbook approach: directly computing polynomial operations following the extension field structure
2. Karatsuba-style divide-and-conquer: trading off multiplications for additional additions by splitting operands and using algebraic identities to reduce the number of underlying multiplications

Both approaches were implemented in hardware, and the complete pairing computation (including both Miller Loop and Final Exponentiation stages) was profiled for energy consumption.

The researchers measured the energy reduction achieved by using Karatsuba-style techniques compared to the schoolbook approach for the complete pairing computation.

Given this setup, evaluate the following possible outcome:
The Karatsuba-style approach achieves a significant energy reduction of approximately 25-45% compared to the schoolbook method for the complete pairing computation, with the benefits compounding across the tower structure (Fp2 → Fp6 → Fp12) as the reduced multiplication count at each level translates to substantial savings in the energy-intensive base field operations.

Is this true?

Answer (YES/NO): YES